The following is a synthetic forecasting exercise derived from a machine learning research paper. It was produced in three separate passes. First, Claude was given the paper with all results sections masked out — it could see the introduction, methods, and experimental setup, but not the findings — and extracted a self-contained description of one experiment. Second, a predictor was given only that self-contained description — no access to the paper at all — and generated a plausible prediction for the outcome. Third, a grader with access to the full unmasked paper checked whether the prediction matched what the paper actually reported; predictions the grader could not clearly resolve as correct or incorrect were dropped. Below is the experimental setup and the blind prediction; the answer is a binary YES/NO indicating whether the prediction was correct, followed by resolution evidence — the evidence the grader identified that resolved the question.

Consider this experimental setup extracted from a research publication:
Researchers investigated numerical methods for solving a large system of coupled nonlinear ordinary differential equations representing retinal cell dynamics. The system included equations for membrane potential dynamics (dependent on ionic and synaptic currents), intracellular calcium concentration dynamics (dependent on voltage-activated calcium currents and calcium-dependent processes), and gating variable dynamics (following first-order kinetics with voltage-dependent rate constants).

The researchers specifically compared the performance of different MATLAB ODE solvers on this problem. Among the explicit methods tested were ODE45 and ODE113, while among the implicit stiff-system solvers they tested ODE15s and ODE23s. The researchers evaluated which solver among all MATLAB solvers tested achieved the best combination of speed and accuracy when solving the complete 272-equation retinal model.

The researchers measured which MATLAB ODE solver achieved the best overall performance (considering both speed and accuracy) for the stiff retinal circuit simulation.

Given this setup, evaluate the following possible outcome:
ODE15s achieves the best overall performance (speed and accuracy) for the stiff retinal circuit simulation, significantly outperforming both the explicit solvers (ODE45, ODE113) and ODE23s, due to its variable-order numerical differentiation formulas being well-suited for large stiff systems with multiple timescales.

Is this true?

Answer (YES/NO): YES